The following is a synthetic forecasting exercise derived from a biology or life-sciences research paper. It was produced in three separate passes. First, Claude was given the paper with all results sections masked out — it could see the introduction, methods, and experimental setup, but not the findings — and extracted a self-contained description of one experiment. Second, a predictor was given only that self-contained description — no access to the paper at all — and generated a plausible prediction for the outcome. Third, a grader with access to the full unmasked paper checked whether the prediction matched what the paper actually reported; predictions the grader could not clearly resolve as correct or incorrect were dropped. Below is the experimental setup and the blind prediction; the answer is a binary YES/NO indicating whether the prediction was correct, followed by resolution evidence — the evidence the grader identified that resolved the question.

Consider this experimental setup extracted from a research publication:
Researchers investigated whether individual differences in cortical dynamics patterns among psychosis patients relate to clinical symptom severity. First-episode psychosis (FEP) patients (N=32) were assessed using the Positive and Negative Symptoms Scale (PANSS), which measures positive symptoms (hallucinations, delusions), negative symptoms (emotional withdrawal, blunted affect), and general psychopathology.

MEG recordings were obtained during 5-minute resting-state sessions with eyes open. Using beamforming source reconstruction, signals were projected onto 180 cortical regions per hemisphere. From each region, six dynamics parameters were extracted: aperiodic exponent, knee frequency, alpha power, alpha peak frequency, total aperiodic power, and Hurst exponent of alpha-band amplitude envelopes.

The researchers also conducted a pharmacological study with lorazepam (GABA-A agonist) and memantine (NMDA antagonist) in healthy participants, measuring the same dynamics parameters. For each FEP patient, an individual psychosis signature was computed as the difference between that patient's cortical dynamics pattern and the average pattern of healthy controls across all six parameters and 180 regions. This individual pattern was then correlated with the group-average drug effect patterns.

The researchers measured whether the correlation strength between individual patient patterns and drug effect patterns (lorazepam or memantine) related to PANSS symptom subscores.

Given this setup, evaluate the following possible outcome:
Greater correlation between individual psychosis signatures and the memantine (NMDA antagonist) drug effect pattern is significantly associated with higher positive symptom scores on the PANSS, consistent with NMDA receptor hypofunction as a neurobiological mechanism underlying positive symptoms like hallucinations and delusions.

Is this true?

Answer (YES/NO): NO